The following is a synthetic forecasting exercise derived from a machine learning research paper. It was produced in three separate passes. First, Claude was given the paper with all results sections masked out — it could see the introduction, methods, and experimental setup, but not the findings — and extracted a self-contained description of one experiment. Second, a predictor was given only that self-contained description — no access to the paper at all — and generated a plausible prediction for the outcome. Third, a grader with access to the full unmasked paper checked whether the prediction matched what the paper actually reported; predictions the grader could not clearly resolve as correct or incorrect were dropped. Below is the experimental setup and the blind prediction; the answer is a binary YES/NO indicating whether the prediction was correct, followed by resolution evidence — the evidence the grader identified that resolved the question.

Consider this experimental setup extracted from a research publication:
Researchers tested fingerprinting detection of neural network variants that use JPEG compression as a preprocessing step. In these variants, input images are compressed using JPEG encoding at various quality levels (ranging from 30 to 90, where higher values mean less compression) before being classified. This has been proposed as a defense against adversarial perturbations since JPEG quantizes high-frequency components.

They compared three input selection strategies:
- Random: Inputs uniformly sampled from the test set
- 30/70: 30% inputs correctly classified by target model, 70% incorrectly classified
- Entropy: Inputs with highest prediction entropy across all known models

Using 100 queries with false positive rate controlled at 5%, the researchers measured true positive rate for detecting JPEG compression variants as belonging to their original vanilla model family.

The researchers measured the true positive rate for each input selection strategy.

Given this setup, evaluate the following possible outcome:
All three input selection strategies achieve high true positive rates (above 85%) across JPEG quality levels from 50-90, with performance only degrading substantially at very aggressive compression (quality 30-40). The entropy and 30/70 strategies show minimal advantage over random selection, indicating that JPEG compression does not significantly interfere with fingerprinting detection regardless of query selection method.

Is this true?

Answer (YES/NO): NO